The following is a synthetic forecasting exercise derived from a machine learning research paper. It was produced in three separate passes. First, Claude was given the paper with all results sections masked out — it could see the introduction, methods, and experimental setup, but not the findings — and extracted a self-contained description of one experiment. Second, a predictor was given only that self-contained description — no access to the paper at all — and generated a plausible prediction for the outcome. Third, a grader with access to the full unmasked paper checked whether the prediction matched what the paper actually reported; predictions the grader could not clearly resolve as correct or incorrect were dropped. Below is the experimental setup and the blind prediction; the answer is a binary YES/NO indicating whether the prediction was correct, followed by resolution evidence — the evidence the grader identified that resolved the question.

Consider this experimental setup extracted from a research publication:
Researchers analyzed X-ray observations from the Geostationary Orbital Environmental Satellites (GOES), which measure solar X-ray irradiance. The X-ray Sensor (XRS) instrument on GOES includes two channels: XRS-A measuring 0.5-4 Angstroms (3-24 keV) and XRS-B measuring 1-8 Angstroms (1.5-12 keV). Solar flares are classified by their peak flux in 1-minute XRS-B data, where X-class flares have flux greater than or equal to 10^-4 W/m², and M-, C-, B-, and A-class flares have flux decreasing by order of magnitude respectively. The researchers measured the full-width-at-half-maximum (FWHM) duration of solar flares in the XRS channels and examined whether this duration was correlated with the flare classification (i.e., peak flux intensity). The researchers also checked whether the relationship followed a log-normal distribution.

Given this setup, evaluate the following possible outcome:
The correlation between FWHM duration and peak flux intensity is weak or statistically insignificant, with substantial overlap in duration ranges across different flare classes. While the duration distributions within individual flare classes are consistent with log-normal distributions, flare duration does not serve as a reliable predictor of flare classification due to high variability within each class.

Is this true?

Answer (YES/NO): YES